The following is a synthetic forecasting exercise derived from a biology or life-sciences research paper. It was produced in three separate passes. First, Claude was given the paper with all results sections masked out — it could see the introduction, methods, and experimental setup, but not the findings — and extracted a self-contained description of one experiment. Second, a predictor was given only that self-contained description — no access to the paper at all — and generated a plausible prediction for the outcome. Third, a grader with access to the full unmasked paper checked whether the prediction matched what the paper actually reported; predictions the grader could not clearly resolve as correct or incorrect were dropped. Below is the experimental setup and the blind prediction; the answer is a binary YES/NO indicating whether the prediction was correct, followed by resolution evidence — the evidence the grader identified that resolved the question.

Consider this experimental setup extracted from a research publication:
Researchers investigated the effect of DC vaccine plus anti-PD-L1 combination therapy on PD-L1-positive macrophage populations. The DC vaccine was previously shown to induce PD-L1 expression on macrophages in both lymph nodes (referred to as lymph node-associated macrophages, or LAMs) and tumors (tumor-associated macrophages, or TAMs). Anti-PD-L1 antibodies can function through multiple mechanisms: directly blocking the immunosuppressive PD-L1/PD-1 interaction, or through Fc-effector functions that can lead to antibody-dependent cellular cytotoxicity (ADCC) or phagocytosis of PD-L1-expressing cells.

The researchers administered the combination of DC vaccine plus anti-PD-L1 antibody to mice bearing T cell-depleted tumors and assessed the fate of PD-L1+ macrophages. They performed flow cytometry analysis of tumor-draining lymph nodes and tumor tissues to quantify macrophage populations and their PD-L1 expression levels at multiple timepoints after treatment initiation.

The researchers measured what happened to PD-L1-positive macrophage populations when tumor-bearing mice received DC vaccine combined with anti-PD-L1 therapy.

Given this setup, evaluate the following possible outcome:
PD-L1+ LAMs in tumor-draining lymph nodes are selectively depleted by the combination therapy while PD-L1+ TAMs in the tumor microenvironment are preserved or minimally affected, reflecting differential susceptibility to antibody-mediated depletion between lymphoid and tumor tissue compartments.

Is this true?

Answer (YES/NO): NO